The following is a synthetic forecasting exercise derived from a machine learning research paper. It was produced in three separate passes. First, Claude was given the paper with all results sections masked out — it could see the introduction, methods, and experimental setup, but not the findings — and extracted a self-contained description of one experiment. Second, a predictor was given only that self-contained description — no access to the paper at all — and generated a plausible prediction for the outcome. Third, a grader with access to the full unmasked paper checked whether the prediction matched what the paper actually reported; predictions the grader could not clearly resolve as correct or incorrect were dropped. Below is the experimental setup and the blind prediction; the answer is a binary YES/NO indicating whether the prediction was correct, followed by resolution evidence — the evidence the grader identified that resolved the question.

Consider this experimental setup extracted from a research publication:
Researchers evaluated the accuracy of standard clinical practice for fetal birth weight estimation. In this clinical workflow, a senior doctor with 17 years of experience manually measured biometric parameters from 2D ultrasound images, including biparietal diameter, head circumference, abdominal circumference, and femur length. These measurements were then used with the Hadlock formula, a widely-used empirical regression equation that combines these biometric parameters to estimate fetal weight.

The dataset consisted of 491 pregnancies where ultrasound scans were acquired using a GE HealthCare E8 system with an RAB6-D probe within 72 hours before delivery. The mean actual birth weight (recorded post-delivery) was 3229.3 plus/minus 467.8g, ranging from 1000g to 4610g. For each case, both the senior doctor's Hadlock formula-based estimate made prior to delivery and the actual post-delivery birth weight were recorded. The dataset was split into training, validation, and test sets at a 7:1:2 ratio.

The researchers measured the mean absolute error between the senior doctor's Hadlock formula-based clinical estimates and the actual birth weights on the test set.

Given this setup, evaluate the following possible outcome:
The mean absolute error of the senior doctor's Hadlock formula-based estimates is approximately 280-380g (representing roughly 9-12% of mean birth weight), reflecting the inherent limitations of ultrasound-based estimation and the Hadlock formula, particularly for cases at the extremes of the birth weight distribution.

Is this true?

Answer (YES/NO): NO